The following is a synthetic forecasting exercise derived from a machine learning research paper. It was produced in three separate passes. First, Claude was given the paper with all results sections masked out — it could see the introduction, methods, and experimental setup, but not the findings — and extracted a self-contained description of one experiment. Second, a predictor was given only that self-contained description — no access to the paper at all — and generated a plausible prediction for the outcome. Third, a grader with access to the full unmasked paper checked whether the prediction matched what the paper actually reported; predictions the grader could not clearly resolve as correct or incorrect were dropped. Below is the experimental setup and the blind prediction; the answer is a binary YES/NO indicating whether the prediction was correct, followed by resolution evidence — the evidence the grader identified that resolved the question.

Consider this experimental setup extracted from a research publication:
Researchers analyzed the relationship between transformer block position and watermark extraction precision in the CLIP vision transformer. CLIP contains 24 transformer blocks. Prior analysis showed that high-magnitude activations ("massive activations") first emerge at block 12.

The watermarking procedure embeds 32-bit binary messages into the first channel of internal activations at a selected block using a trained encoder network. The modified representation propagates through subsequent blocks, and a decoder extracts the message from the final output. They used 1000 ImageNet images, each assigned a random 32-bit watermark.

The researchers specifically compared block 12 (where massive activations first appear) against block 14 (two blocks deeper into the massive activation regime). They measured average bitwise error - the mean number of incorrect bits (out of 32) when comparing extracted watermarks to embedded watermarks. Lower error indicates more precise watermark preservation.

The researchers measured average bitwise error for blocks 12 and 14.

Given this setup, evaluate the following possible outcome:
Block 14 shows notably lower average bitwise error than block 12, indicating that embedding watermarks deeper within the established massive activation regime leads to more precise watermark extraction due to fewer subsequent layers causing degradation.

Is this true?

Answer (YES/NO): NO